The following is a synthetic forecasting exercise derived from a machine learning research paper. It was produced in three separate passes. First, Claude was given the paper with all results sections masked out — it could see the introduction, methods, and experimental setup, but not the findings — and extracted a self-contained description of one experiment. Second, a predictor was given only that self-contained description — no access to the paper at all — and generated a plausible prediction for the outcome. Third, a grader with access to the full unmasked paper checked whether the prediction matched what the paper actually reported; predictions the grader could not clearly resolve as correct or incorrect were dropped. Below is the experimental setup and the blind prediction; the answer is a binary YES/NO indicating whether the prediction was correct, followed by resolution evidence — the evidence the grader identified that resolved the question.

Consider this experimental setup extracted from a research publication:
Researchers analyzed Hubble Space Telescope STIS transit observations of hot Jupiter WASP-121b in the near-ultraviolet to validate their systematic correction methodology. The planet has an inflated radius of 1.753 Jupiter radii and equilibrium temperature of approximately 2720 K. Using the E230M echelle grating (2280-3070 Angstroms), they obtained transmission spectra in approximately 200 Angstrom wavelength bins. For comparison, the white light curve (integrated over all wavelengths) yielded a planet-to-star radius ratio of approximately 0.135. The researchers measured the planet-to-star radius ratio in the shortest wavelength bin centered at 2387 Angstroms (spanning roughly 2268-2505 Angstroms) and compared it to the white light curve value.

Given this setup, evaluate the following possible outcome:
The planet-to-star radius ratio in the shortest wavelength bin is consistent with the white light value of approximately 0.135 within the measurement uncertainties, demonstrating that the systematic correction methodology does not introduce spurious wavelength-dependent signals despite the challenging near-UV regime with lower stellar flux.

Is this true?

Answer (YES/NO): NO